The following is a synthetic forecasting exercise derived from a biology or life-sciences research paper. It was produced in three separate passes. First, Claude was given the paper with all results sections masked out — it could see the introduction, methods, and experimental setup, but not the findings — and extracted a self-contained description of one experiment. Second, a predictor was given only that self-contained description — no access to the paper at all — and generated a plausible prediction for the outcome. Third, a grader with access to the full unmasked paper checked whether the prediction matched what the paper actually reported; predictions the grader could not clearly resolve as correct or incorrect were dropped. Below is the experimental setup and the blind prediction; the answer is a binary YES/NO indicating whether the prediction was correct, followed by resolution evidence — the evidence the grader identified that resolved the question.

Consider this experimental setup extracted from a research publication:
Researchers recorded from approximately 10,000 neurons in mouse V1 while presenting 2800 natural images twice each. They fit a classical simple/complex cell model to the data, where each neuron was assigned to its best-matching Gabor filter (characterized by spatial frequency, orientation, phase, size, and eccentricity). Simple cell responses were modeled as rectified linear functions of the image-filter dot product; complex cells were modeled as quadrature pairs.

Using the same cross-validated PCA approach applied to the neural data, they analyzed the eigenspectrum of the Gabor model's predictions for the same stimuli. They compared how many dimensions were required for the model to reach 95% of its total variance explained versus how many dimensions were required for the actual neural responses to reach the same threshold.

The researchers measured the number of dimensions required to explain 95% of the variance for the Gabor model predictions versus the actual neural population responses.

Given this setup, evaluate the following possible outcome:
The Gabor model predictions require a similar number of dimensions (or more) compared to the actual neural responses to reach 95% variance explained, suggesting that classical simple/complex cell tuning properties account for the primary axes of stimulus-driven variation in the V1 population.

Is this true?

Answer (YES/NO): NO